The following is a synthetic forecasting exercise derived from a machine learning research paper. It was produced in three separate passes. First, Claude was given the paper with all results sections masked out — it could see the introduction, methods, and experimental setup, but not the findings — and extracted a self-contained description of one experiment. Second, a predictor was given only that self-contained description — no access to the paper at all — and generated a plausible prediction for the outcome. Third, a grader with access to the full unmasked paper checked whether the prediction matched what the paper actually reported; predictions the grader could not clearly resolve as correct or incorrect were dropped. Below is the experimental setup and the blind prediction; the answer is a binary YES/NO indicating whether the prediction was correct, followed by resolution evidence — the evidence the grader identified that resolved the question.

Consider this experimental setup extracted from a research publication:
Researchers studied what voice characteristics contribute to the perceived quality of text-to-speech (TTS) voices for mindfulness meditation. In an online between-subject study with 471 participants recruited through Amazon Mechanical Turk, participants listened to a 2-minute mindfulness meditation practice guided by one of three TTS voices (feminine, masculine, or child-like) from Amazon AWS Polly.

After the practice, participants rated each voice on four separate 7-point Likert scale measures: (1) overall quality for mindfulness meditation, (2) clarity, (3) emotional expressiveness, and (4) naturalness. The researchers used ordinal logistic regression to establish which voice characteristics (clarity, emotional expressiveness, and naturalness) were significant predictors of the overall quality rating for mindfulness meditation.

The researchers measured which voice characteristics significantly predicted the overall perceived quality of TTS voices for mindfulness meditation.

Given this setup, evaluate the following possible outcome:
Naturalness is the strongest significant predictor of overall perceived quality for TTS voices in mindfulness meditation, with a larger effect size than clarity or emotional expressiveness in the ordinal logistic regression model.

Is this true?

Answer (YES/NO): YES